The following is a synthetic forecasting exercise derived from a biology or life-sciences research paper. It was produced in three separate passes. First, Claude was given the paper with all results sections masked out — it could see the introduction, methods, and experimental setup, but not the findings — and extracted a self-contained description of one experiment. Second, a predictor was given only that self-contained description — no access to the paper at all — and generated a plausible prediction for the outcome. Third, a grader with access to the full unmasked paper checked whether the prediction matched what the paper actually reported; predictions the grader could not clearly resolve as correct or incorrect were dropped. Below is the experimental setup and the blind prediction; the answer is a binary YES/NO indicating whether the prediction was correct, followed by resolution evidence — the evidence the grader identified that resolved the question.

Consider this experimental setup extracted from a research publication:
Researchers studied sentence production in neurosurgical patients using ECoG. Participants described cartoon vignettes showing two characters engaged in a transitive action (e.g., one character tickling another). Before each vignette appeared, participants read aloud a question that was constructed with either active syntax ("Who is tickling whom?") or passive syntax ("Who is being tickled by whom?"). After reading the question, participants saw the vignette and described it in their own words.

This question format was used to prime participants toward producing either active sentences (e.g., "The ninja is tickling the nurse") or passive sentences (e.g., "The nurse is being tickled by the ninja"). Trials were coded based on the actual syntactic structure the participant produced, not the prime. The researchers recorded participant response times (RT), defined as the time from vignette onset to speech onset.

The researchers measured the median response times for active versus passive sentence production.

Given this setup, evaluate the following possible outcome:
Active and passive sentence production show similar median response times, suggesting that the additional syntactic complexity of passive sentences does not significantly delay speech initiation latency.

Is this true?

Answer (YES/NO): NO